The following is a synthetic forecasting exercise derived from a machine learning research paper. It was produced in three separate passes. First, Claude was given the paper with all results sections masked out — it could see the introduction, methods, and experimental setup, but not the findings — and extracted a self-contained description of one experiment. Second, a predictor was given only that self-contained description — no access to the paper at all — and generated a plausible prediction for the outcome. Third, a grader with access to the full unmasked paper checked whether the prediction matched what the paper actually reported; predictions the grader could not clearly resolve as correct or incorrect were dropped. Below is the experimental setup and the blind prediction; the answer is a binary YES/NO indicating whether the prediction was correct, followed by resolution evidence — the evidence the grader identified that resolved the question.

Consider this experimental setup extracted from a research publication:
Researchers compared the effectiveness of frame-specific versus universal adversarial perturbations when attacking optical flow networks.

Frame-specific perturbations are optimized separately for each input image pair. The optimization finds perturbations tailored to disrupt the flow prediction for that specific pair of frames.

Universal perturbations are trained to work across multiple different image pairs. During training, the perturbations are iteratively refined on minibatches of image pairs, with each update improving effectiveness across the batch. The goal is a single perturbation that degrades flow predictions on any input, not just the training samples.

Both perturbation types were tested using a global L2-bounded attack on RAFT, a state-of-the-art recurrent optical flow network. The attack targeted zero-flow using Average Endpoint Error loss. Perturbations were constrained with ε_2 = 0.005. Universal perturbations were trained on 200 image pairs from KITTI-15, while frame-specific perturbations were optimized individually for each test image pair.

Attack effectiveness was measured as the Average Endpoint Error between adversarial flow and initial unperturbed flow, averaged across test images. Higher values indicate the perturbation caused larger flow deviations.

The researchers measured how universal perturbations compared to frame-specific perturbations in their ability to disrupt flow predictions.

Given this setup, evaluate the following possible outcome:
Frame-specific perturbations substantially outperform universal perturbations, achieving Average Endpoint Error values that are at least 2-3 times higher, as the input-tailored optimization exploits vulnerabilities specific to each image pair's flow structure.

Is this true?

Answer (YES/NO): NO